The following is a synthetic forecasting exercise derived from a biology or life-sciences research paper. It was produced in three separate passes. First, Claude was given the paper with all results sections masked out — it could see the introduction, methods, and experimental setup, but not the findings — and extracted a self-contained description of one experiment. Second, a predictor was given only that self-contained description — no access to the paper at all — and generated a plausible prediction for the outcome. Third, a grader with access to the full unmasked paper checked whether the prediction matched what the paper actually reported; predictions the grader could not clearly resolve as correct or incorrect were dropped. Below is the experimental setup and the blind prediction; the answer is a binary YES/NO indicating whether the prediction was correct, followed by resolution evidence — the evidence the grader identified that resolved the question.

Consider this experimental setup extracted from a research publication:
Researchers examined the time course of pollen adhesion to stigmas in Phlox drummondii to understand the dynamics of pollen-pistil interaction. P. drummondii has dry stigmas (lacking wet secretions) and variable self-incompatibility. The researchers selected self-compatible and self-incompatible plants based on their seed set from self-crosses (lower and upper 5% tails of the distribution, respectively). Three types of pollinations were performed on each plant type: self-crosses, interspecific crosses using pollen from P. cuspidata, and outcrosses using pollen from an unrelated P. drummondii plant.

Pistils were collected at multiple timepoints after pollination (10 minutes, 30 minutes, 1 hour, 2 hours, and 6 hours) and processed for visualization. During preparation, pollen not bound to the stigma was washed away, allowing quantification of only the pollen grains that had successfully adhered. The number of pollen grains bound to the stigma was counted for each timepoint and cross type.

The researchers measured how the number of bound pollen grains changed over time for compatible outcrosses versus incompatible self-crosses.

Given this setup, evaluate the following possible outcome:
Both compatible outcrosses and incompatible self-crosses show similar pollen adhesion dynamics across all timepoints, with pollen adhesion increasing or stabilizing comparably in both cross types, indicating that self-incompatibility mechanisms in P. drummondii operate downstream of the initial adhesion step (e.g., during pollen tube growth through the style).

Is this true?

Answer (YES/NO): NO